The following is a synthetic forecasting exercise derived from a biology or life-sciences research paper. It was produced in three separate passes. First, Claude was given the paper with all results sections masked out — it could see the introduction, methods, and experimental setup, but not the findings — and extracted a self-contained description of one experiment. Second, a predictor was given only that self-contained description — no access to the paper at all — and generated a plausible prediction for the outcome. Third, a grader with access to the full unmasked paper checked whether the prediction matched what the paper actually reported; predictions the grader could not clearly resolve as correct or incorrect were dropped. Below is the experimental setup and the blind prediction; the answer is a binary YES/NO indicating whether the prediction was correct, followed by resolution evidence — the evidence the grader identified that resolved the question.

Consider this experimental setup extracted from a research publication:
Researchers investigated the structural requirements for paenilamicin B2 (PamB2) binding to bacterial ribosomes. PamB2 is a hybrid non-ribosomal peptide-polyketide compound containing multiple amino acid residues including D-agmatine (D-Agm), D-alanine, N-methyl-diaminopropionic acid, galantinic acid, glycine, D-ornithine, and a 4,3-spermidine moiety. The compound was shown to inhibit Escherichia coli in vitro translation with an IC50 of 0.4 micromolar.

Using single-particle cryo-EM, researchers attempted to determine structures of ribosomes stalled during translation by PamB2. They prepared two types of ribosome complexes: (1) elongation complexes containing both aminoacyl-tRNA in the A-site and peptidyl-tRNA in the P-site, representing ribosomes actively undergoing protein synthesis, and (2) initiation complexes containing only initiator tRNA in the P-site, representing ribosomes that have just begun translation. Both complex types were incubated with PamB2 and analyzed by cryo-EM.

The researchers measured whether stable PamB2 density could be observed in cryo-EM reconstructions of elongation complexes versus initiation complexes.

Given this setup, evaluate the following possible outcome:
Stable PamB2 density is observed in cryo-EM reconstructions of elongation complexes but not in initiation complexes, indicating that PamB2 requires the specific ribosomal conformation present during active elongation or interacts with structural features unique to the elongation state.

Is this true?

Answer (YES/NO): YES